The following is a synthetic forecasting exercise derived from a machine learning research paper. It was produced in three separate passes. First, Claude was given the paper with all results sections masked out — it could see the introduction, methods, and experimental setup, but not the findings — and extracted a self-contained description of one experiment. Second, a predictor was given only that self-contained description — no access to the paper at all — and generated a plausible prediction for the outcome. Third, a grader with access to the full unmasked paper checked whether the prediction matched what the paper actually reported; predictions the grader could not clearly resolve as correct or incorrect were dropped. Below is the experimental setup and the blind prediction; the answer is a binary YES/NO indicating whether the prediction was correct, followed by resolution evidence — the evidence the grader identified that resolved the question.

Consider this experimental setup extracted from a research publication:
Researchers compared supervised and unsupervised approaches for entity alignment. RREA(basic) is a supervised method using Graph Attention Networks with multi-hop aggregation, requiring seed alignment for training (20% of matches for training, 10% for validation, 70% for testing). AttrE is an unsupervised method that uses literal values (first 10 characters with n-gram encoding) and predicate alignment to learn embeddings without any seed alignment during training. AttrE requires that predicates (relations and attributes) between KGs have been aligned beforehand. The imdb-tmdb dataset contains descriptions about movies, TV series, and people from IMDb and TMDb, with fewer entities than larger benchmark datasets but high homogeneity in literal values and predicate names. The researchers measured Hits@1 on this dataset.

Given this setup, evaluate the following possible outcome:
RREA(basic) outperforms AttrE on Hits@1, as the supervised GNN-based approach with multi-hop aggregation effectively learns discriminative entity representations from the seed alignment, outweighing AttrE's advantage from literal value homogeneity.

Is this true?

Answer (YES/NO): NO